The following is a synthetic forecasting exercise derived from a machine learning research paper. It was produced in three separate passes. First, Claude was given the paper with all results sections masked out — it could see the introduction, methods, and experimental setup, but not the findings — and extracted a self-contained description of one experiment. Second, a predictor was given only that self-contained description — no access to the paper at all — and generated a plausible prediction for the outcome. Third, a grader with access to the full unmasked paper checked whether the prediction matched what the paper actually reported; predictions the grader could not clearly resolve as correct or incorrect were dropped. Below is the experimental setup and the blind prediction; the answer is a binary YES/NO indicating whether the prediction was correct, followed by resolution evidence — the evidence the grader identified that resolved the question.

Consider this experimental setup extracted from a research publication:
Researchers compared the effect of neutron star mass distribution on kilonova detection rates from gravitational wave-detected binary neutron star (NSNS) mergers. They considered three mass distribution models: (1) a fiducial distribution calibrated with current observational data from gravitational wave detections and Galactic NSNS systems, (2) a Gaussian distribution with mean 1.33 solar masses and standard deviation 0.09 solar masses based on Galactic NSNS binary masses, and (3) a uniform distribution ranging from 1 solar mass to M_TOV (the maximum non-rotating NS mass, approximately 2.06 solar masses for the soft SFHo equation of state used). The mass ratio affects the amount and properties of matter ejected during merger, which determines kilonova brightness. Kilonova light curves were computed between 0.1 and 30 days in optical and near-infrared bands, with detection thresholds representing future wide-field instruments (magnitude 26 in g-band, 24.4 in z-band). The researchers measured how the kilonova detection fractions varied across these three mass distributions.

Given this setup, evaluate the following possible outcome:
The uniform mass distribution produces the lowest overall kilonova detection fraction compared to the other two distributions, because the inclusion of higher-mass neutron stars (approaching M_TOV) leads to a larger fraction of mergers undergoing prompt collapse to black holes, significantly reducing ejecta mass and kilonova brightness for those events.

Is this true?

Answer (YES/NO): NO